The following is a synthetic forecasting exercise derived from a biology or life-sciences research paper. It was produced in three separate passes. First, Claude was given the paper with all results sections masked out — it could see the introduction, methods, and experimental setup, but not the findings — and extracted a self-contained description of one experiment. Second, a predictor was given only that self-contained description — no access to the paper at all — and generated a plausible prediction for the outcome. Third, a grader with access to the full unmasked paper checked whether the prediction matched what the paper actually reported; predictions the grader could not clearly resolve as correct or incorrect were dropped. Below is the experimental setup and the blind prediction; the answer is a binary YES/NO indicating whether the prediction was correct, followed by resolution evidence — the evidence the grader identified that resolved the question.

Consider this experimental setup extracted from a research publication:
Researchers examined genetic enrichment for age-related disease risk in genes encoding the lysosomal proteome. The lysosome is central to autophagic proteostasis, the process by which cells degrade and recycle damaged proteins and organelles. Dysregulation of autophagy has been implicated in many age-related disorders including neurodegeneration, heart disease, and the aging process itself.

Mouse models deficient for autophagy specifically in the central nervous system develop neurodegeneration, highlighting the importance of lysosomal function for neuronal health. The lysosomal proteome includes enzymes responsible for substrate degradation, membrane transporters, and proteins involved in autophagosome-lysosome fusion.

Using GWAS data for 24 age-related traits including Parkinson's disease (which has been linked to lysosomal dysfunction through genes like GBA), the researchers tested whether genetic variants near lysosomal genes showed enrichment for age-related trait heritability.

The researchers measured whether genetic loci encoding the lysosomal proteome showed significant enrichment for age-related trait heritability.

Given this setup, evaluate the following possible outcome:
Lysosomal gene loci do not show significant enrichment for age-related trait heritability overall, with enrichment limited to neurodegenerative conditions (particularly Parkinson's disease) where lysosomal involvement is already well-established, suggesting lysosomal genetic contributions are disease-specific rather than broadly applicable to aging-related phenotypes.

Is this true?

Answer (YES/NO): NO